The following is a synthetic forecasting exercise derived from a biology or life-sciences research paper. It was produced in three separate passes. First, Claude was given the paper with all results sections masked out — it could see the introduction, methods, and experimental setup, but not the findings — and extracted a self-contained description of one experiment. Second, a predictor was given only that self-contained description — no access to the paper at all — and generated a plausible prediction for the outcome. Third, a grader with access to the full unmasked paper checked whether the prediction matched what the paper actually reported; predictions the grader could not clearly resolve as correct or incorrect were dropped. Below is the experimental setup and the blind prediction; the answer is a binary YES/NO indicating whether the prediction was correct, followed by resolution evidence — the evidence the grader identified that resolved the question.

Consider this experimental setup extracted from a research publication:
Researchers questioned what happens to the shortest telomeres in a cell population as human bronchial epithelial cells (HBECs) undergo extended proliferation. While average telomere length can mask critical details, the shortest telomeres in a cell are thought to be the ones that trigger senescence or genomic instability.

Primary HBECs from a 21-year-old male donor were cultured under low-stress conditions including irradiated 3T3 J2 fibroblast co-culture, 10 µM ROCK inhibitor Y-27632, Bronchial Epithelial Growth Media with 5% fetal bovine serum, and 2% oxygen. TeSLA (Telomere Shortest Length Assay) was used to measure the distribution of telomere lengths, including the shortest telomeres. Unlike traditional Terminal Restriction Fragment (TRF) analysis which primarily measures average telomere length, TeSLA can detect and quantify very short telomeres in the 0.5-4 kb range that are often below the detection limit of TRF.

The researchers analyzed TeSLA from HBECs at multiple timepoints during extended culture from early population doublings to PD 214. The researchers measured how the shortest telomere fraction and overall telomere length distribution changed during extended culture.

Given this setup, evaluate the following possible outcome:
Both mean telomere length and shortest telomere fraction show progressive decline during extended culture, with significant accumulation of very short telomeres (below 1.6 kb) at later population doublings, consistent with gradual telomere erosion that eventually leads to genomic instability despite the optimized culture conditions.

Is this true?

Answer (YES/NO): NO